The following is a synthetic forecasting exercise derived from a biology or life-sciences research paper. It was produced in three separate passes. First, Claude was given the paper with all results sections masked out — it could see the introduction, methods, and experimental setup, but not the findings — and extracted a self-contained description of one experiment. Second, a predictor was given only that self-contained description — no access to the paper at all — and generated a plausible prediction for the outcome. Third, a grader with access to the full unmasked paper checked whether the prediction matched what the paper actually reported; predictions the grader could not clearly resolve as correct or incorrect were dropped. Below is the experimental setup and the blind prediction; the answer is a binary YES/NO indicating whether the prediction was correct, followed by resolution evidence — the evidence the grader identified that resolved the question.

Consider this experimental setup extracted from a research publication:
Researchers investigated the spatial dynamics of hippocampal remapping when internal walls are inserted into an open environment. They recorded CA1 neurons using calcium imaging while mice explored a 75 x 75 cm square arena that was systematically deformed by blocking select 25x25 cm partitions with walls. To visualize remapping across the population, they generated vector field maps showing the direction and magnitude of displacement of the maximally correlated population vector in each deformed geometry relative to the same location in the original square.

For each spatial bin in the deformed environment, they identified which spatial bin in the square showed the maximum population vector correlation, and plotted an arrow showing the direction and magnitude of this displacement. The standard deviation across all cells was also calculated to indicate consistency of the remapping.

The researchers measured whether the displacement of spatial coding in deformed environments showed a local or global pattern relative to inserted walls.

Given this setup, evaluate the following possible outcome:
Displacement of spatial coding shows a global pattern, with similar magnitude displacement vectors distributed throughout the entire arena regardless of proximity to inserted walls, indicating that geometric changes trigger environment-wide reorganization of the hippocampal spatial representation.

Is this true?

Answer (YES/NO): NO